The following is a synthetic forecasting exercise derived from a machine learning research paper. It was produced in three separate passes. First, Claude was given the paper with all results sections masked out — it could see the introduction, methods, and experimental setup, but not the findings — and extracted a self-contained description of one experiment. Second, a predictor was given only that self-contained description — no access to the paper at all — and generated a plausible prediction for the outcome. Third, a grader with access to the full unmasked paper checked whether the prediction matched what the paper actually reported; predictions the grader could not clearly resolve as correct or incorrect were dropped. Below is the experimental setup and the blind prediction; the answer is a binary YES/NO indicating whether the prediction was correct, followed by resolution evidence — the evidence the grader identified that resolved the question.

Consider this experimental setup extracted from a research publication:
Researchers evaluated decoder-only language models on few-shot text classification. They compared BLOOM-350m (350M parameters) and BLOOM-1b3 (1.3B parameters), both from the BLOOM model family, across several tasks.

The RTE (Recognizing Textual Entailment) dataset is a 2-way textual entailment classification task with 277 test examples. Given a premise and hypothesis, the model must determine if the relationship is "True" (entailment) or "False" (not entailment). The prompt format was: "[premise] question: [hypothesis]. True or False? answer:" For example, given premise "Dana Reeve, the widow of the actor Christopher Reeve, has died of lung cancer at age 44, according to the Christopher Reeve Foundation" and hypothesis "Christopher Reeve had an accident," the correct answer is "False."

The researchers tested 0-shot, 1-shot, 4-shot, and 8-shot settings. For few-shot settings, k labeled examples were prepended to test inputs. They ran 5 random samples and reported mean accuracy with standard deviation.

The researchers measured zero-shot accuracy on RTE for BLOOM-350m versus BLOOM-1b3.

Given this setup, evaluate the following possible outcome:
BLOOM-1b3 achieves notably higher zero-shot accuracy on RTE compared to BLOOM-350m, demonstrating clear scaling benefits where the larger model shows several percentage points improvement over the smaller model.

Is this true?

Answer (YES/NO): NO